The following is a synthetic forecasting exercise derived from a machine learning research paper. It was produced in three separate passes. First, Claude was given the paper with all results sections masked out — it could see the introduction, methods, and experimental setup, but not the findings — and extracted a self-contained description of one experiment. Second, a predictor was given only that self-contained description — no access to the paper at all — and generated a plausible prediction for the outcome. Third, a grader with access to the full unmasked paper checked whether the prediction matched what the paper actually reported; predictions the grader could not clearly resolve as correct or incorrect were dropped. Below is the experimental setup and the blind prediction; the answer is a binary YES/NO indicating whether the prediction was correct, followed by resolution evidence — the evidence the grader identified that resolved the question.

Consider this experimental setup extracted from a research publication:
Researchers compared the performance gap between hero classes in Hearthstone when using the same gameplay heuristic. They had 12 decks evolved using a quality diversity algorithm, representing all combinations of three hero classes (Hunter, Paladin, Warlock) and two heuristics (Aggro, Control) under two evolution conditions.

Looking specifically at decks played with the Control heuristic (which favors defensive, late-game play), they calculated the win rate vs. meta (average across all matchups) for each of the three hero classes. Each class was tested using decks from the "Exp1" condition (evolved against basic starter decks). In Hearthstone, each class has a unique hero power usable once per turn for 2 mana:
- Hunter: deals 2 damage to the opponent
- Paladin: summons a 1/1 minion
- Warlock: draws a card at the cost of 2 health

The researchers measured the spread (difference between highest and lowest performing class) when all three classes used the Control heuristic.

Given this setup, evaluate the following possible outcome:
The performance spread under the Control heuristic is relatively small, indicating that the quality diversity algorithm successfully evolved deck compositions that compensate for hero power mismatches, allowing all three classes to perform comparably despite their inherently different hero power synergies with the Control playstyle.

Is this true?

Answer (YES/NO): NO